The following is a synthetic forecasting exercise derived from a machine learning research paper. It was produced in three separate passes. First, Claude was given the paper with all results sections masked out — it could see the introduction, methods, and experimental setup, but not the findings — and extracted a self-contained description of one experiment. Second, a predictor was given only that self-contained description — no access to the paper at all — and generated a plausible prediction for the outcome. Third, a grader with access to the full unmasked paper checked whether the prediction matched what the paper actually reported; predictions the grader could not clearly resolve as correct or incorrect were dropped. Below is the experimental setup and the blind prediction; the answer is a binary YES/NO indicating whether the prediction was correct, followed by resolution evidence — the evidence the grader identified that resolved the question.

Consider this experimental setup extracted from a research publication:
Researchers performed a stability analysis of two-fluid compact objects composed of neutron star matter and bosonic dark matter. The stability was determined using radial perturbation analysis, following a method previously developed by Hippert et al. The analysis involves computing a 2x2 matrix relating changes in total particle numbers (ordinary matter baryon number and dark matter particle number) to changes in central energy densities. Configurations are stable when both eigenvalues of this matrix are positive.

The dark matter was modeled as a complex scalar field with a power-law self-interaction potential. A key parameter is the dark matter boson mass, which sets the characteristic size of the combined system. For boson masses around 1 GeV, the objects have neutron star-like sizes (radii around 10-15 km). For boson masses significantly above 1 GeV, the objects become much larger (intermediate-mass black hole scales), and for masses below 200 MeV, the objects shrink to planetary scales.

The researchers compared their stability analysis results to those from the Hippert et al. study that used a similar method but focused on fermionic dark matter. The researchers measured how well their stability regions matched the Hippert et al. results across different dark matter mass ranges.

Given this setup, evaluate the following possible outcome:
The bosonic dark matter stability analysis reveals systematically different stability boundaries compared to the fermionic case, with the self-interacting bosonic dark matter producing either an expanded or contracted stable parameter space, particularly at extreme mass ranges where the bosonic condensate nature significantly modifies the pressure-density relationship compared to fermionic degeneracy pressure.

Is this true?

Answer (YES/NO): NO